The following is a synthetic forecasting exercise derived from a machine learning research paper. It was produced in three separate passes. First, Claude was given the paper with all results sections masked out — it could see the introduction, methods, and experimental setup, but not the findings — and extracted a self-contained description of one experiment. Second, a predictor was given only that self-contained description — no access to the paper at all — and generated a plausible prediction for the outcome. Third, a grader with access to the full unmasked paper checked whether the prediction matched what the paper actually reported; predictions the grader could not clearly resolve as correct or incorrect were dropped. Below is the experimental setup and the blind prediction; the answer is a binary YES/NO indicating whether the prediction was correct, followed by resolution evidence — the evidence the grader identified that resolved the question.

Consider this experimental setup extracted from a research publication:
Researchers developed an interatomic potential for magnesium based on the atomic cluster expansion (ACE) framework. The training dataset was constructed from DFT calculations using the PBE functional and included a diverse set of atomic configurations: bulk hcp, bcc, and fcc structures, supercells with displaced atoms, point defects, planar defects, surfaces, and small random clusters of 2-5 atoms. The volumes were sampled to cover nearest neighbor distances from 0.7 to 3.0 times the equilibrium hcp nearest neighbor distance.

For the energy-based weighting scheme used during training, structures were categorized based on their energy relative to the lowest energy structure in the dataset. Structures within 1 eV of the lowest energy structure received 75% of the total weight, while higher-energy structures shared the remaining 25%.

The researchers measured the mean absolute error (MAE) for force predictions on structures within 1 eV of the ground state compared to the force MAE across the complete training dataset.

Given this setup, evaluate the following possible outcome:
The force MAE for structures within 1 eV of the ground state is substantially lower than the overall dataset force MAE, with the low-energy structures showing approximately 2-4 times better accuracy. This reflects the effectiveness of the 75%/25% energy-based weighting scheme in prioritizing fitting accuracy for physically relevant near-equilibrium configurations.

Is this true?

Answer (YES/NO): NO